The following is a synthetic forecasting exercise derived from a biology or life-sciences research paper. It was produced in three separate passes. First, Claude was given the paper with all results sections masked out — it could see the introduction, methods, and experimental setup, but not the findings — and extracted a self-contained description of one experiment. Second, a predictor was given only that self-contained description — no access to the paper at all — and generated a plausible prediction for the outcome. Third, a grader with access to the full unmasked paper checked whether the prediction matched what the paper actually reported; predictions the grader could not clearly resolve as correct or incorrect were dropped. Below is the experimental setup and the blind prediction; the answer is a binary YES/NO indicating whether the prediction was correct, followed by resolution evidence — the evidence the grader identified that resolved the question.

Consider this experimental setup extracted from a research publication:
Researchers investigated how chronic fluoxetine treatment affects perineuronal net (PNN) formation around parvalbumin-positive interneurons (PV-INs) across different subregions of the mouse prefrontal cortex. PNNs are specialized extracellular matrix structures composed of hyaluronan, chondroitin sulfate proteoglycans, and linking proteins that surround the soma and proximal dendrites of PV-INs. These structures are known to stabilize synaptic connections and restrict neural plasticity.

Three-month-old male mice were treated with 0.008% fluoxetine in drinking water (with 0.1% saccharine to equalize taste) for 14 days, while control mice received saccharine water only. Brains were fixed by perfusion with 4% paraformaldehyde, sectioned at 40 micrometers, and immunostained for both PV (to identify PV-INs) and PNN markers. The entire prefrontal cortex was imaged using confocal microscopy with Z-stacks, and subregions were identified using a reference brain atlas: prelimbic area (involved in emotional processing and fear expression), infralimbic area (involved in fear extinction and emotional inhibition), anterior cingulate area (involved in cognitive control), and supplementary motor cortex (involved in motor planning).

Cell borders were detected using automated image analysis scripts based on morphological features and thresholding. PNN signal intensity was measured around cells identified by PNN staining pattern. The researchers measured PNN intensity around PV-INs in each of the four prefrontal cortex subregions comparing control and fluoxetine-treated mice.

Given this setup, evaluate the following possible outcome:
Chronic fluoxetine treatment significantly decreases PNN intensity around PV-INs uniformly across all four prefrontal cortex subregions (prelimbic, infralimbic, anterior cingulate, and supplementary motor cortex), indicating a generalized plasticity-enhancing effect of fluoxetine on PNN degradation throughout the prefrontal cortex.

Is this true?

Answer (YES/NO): NO